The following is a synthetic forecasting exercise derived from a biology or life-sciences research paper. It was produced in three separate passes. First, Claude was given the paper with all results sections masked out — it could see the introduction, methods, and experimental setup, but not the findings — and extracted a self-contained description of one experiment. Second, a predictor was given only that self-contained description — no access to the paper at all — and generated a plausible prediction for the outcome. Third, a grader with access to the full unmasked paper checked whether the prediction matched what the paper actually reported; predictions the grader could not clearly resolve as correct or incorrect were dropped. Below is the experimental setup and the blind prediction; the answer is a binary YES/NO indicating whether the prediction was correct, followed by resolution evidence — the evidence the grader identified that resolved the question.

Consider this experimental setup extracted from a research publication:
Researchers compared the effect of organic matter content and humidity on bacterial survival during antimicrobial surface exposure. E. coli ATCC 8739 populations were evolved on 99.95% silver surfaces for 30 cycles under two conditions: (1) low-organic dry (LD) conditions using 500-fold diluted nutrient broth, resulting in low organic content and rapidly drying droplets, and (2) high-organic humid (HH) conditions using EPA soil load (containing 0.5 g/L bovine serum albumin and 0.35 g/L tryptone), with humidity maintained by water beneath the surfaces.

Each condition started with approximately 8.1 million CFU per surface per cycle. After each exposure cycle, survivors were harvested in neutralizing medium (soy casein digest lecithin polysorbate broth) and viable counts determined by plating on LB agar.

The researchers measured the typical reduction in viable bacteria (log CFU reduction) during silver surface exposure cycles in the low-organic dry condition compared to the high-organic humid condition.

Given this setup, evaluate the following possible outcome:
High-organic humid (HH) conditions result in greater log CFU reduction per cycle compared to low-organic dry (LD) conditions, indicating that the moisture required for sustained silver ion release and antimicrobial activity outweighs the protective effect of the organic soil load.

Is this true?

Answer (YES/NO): NO